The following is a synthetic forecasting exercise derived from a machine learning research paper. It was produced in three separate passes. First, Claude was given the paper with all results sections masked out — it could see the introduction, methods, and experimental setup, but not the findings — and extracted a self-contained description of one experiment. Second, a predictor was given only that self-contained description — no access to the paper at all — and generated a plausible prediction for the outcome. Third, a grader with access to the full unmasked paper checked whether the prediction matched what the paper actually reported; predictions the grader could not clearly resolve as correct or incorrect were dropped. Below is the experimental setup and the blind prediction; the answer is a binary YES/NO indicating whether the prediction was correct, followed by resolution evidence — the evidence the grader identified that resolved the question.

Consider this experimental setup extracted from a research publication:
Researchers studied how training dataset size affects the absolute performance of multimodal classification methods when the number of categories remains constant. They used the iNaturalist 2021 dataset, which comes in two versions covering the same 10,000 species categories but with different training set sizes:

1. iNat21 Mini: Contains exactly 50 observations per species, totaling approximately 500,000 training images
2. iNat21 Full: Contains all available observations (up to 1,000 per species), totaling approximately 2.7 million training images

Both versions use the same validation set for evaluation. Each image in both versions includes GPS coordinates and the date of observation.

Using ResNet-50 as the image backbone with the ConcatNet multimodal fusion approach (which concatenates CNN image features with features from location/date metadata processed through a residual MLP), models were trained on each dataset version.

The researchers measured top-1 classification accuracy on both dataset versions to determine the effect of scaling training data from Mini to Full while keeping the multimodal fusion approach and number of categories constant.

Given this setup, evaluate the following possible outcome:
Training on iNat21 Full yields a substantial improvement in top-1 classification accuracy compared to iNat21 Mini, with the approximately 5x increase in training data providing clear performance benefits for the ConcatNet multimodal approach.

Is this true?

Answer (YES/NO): YES